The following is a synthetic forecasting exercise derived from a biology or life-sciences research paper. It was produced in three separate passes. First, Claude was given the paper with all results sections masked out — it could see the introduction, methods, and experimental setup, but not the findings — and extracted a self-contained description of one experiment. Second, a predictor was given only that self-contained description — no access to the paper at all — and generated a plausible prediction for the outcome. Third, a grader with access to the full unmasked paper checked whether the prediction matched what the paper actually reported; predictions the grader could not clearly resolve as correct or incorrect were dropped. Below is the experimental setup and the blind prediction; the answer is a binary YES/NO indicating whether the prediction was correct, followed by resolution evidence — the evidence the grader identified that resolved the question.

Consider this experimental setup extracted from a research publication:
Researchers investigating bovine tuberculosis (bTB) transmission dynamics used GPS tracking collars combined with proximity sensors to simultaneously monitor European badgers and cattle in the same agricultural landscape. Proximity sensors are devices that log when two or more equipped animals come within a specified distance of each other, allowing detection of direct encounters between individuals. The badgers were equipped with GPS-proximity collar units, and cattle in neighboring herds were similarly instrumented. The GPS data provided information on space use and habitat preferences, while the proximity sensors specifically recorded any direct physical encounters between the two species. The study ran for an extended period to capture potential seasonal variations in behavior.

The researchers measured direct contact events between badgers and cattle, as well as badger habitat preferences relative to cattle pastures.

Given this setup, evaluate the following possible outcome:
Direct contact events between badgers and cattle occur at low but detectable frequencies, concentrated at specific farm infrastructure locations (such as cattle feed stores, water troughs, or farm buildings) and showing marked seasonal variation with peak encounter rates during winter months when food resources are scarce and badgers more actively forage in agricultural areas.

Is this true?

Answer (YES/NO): NO